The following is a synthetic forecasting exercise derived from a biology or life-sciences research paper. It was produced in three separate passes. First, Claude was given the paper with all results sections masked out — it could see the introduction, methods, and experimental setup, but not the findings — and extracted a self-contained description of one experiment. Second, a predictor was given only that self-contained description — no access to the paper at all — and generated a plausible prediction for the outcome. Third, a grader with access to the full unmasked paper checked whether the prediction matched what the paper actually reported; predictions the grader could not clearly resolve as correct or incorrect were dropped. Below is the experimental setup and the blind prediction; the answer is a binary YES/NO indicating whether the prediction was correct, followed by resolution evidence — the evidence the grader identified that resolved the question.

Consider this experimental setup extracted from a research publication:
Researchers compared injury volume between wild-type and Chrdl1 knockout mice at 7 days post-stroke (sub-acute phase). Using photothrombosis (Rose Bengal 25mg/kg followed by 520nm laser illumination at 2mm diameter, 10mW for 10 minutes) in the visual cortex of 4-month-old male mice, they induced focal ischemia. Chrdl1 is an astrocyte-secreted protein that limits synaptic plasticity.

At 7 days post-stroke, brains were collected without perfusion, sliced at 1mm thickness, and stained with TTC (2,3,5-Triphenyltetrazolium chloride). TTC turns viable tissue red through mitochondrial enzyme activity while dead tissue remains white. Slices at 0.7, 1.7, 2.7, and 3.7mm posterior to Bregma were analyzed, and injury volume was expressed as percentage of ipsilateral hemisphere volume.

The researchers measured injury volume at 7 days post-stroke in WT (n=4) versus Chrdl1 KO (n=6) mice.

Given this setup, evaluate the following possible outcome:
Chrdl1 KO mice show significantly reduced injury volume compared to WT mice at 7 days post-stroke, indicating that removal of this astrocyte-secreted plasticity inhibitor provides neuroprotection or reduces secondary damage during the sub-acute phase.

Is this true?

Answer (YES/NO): NO